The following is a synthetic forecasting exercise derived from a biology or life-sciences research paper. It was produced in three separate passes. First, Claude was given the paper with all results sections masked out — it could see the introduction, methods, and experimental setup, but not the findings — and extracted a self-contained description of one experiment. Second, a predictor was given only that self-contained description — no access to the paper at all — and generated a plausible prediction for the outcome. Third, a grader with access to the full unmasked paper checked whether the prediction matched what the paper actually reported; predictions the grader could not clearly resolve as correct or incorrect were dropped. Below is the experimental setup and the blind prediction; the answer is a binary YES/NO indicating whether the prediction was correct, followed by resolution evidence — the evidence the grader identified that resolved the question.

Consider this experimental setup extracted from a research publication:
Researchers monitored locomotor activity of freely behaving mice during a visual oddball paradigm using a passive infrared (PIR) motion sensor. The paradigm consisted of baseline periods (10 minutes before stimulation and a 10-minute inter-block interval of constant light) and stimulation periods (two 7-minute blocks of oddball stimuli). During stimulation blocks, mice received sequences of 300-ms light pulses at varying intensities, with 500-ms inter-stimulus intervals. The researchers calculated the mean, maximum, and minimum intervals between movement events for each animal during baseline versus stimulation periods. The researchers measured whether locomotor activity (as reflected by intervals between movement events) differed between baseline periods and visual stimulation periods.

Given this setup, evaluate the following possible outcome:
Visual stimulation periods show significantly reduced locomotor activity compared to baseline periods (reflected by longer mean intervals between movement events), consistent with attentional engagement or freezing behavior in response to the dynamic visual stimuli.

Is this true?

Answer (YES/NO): NO